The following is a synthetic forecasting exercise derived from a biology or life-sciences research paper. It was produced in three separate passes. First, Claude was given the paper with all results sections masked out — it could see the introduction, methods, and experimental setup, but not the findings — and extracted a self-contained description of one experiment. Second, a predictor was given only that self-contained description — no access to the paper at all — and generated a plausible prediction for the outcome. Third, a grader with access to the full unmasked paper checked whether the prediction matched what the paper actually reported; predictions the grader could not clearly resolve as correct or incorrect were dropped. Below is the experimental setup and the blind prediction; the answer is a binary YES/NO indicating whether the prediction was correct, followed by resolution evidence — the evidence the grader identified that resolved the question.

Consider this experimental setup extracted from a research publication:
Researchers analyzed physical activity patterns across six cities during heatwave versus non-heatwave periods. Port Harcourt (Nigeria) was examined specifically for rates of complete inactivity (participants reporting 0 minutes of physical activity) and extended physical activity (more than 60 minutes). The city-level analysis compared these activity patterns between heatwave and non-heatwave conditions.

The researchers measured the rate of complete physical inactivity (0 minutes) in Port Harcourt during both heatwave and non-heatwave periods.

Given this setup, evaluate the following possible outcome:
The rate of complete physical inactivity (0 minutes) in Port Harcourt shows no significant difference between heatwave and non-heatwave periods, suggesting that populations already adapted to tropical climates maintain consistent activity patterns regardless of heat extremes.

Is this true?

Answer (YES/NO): YES